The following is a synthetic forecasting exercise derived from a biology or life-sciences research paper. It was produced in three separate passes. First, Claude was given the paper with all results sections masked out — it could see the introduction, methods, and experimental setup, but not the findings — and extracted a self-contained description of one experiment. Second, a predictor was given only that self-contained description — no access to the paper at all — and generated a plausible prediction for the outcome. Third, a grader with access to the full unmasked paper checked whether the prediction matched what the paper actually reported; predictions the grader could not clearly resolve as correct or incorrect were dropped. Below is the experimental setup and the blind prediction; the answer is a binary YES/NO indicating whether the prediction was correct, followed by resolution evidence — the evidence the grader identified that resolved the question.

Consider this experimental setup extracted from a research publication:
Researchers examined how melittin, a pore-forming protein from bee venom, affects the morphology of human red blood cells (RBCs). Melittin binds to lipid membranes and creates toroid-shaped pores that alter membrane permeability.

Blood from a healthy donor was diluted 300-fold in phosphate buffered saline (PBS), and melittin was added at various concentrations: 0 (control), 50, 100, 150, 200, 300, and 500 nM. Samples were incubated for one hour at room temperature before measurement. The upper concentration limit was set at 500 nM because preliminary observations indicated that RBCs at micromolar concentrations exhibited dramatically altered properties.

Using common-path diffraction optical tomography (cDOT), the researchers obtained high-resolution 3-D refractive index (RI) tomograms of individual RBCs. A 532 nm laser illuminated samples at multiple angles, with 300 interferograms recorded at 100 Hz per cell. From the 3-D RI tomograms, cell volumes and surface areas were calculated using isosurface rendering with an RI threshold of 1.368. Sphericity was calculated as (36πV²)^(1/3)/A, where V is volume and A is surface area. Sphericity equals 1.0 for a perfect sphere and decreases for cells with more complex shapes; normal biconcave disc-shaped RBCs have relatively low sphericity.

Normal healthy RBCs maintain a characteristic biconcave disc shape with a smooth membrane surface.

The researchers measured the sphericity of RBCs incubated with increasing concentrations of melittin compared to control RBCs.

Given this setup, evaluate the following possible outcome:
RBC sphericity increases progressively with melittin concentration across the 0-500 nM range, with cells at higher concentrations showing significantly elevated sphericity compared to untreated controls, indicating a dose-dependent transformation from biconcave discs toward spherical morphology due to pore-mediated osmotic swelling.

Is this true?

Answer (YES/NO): NO